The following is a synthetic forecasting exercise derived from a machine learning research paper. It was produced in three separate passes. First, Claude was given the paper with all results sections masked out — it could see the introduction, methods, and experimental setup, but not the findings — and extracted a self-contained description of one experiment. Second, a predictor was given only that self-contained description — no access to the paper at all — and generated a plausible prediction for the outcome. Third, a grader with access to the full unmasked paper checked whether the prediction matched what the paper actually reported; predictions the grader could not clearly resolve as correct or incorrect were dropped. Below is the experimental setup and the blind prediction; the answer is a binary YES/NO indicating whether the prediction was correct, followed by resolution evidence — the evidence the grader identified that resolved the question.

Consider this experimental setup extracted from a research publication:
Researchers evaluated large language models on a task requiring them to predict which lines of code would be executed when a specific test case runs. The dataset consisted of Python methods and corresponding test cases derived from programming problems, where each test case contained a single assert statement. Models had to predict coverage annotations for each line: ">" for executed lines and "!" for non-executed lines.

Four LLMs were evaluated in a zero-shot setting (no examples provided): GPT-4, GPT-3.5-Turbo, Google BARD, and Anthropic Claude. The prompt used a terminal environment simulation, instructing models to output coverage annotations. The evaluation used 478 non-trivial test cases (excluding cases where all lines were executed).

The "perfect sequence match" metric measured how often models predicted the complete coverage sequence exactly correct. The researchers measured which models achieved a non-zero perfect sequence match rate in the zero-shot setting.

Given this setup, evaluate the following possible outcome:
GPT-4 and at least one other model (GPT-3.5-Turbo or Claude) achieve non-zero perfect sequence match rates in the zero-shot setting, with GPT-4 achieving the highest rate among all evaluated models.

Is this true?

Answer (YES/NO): YES